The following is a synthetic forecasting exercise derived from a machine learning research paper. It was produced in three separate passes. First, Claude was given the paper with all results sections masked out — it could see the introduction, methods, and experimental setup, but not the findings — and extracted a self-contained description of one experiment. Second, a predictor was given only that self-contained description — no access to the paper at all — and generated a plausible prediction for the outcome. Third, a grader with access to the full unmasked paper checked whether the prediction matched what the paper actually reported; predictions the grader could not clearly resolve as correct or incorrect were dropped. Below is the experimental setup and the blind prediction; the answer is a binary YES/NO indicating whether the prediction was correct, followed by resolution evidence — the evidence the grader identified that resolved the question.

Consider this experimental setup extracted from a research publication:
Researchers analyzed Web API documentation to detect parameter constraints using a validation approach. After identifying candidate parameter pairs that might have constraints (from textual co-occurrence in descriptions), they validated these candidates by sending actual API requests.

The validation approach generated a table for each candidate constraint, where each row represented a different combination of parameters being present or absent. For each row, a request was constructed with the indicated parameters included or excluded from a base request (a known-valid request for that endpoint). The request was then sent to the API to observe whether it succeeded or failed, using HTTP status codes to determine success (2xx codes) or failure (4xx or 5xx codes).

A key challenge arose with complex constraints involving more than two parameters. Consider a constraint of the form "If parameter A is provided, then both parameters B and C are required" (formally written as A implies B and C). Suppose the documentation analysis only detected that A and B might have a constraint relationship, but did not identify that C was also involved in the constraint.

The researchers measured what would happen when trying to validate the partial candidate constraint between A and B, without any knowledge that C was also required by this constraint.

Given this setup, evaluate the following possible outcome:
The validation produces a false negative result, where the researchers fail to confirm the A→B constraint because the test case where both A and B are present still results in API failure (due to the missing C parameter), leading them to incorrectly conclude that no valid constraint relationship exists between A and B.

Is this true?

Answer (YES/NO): YES